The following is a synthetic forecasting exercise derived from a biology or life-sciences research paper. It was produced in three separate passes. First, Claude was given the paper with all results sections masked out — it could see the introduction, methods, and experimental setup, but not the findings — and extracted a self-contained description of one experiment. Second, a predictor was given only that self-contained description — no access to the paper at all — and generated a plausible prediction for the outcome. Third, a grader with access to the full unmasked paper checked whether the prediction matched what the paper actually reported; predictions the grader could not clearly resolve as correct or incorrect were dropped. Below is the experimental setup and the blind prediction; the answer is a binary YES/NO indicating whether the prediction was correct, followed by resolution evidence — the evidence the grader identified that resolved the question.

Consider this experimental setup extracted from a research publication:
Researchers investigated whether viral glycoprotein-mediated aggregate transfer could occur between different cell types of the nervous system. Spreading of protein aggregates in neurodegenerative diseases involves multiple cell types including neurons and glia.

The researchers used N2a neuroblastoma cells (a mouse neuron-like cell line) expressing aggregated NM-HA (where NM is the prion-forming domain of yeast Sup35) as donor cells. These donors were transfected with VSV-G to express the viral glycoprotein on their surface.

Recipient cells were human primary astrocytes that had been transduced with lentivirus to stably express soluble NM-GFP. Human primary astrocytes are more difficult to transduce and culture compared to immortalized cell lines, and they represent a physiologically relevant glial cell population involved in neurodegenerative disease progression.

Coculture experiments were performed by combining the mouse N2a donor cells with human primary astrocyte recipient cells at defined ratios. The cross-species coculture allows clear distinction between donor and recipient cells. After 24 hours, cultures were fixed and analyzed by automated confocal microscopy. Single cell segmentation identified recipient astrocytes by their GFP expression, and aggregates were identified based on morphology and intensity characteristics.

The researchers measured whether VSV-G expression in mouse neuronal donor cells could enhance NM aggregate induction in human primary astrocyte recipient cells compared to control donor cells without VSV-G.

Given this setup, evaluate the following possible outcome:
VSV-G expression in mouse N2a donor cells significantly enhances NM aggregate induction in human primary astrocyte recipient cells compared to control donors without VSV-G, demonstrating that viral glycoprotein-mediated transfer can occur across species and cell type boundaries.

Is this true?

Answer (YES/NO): NO